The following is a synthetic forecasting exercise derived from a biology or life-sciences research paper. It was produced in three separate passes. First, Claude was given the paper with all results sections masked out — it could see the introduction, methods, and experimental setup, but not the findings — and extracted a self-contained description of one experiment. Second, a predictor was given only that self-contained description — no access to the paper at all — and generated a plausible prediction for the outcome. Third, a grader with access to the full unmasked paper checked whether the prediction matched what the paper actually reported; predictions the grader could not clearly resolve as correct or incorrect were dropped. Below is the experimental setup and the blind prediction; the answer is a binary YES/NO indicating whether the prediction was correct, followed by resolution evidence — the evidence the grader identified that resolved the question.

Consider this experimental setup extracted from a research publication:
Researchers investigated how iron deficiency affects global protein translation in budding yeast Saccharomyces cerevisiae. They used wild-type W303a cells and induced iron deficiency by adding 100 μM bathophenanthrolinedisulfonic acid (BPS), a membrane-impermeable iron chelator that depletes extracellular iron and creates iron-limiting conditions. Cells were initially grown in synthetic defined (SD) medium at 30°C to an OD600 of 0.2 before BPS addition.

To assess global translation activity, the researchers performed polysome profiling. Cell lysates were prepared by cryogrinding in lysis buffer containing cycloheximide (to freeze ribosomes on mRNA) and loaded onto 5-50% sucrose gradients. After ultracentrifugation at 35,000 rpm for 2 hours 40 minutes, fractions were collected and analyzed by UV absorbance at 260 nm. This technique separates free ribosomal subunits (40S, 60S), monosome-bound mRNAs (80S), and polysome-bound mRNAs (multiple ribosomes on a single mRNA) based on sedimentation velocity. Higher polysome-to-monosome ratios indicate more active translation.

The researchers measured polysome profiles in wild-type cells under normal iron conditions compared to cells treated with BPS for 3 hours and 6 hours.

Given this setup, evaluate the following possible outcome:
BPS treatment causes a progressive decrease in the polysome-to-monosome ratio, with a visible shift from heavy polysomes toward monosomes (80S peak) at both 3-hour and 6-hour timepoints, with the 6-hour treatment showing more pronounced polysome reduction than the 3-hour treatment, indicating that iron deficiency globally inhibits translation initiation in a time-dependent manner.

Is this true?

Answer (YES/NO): YES